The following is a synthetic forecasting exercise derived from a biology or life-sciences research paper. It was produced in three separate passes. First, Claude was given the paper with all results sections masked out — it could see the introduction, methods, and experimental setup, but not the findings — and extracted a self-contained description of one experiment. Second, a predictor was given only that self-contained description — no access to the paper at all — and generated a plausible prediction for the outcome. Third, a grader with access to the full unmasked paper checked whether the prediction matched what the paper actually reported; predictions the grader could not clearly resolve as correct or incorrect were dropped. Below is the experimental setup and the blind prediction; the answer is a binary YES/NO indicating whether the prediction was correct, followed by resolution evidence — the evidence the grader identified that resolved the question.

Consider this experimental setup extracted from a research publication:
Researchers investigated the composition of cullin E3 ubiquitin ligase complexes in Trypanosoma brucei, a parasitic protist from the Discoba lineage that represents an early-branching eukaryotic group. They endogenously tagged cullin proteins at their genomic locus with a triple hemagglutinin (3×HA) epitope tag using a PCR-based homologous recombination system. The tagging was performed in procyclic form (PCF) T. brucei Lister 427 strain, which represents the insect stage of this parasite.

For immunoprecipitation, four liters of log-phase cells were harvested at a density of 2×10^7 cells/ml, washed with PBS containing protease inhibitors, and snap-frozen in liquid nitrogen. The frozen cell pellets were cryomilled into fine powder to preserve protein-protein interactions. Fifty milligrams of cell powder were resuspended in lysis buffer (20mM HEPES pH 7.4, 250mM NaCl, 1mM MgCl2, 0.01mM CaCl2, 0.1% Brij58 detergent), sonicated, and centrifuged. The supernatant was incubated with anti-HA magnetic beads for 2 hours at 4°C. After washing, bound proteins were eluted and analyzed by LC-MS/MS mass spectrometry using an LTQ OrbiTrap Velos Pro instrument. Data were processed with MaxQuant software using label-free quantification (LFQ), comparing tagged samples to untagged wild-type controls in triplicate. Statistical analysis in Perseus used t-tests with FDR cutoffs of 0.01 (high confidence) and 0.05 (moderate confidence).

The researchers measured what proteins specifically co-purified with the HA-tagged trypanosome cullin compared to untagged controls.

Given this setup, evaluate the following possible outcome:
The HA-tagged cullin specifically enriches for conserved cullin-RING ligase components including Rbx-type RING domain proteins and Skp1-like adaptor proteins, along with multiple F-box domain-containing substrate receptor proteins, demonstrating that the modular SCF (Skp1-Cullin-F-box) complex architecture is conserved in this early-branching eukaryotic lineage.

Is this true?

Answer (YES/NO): YES